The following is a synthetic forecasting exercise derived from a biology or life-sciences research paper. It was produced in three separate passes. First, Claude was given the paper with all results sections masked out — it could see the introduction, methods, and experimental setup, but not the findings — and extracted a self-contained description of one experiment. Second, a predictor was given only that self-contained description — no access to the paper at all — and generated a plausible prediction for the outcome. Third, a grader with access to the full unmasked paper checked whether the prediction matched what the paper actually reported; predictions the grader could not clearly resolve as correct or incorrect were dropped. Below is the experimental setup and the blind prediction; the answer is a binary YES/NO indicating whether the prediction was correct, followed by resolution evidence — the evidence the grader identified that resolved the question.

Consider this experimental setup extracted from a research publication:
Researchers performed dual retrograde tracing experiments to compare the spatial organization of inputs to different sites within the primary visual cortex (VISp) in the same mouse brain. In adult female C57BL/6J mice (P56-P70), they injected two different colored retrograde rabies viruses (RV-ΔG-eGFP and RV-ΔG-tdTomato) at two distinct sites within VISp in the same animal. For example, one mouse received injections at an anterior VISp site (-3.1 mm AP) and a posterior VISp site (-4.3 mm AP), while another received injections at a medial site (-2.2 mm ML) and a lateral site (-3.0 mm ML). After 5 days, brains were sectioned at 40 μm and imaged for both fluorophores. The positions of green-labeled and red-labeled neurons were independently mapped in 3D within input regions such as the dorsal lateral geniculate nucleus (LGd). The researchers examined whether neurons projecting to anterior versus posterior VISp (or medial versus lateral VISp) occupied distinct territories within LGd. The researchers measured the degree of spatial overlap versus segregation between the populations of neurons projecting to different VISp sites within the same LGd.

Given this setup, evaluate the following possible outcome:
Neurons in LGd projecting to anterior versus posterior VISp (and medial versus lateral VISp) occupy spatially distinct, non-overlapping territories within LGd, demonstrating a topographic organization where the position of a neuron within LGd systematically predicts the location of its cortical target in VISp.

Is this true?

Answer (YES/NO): YES